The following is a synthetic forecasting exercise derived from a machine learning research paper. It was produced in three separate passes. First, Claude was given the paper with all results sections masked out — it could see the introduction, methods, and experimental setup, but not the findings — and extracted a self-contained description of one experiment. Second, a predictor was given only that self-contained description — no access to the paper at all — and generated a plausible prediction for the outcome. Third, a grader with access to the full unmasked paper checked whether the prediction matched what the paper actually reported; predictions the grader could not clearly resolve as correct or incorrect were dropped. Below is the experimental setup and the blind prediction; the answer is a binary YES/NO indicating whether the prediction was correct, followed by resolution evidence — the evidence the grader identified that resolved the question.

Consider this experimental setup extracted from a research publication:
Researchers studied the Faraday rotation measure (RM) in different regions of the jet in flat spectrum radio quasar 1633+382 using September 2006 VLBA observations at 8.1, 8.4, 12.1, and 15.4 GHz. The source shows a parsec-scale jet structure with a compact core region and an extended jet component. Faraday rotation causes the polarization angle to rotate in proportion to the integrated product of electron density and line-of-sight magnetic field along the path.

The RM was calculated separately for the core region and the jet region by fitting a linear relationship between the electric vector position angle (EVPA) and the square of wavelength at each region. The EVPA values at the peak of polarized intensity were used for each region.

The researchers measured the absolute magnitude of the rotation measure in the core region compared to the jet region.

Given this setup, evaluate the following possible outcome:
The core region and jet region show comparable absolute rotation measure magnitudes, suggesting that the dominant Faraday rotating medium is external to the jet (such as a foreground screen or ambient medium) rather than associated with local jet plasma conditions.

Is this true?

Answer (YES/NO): NO